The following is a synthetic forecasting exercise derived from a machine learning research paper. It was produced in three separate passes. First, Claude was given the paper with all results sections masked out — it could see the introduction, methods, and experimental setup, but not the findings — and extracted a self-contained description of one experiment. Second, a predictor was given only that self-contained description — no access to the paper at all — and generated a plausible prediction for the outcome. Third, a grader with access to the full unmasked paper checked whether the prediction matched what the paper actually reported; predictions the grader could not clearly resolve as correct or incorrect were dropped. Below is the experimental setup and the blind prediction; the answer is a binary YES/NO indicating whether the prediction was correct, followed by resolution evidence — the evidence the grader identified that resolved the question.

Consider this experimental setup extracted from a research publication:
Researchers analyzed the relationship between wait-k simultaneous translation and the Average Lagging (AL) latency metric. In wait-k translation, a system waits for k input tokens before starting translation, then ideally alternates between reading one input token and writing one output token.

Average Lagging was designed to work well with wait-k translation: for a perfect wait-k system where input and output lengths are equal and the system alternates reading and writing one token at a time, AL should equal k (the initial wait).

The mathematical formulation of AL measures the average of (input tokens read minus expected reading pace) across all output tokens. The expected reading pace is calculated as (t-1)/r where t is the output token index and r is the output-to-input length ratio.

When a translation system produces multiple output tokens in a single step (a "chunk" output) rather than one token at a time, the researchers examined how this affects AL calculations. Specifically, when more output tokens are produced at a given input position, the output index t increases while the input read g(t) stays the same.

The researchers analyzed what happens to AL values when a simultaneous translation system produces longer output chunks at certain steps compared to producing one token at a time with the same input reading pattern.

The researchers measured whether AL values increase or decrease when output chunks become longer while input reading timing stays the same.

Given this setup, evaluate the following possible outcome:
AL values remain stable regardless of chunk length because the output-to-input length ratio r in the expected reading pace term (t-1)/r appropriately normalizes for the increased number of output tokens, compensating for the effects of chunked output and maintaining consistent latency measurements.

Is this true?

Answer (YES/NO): NO